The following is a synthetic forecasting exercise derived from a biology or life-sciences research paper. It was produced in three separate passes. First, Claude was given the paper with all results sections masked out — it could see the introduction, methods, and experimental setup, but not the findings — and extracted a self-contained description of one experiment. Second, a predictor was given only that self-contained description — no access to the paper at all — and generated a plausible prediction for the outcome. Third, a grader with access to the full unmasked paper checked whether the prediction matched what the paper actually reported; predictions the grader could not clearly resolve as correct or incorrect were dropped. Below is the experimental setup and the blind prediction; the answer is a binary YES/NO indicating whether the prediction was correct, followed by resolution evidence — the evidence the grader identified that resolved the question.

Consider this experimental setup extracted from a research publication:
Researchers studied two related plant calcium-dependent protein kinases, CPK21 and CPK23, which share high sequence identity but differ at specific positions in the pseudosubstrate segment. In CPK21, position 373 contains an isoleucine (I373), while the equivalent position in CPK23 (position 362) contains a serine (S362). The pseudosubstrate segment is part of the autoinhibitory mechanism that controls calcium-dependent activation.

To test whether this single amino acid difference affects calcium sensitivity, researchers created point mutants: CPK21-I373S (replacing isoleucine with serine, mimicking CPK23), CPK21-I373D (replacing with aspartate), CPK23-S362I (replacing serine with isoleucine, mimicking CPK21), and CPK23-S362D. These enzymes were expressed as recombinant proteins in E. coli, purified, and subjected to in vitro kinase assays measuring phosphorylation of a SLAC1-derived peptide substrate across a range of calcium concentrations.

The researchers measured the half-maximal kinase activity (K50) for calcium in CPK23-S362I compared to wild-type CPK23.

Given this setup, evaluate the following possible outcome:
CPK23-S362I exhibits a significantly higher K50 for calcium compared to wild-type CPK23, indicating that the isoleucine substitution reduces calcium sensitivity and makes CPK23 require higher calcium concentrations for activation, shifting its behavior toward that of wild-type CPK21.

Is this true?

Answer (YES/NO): NO